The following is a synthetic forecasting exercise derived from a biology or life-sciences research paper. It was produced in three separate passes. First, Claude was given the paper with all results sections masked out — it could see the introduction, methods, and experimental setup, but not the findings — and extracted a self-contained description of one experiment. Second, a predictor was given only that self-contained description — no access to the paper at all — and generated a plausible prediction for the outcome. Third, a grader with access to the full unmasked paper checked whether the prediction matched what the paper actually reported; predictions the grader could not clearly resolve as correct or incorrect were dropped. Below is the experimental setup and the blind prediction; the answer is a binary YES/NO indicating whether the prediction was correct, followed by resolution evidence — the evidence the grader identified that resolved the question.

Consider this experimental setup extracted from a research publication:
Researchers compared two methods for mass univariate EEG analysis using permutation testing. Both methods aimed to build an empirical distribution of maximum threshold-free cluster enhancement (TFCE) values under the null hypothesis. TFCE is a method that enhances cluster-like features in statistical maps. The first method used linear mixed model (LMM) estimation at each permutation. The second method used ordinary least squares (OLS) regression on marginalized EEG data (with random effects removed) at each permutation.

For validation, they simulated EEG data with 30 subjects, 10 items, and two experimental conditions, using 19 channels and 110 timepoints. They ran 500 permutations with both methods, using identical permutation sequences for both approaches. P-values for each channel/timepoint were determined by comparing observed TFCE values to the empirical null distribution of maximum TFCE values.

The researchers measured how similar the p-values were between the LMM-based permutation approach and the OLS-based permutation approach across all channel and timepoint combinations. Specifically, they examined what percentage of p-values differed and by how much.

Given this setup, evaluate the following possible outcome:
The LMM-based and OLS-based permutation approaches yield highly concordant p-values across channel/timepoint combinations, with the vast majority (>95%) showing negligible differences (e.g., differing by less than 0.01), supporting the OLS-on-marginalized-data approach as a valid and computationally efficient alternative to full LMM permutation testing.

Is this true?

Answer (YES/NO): YES